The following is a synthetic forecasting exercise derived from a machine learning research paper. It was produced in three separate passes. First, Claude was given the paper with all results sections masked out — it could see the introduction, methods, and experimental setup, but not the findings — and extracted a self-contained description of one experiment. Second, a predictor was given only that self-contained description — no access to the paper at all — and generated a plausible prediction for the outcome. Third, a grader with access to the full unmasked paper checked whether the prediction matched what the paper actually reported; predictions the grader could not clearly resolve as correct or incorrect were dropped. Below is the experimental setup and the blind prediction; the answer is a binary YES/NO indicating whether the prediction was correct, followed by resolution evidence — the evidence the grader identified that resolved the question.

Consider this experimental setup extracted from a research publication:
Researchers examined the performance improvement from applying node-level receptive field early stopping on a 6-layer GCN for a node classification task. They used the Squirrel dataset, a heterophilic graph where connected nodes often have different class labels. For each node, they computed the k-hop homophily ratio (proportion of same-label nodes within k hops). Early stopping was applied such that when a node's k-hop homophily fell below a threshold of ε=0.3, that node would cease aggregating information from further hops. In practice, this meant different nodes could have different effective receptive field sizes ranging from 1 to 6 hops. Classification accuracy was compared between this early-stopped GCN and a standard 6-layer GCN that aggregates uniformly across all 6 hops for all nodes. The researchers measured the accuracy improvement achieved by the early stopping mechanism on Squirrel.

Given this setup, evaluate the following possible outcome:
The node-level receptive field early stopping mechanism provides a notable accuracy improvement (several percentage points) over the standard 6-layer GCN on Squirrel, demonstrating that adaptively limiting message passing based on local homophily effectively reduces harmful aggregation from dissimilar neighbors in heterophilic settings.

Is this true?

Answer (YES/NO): NO